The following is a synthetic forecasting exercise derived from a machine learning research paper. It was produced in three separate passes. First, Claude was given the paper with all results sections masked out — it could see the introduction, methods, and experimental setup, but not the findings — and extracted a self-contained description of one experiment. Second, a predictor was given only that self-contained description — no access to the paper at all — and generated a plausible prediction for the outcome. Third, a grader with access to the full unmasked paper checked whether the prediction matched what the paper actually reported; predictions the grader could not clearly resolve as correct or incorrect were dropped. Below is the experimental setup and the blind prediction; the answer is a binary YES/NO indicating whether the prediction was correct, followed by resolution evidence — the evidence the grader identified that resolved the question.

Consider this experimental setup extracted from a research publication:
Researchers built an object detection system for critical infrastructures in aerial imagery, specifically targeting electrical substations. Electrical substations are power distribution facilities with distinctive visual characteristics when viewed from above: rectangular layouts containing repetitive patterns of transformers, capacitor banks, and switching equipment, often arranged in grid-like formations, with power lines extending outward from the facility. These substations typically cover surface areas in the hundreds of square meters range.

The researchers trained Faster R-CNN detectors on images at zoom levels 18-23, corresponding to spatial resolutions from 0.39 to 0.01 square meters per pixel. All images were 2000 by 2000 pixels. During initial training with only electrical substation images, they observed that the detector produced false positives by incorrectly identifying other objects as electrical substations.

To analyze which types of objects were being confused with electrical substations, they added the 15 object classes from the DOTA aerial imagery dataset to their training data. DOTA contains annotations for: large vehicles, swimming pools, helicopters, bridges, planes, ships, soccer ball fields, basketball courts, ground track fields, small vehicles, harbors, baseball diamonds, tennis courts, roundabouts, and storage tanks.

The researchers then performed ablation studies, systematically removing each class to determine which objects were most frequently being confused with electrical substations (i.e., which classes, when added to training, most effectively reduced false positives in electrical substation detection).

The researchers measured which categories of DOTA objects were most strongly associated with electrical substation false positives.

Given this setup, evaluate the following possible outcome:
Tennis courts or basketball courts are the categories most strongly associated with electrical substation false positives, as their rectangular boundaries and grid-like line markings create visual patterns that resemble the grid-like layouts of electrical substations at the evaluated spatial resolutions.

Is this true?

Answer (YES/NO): NO